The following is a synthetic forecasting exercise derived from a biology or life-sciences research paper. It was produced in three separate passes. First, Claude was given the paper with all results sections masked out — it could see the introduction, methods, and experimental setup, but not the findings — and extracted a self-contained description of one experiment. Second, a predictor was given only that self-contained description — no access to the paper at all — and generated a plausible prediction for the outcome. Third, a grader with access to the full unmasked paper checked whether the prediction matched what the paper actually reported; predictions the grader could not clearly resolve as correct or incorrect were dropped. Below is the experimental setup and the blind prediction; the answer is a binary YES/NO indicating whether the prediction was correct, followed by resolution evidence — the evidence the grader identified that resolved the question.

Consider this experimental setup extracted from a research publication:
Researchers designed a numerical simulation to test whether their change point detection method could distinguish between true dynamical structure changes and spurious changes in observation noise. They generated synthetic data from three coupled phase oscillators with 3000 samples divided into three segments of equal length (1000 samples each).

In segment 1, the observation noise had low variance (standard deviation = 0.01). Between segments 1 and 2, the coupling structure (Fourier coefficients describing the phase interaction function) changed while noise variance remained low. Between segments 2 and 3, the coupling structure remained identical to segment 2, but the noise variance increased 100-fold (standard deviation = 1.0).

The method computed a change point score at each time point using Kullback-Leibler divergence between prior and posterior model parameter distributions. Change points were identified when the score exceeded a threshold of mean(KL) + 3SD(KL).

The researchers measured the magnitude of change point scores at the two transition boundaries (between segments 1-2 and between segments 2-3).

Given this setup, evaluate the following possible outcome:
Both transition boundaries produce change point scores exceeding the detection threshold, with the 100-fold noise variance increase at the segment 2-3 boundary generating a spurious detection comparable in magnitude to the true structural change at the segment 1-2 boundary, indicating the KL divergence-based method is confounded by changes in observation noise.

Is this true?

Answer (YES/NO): NO